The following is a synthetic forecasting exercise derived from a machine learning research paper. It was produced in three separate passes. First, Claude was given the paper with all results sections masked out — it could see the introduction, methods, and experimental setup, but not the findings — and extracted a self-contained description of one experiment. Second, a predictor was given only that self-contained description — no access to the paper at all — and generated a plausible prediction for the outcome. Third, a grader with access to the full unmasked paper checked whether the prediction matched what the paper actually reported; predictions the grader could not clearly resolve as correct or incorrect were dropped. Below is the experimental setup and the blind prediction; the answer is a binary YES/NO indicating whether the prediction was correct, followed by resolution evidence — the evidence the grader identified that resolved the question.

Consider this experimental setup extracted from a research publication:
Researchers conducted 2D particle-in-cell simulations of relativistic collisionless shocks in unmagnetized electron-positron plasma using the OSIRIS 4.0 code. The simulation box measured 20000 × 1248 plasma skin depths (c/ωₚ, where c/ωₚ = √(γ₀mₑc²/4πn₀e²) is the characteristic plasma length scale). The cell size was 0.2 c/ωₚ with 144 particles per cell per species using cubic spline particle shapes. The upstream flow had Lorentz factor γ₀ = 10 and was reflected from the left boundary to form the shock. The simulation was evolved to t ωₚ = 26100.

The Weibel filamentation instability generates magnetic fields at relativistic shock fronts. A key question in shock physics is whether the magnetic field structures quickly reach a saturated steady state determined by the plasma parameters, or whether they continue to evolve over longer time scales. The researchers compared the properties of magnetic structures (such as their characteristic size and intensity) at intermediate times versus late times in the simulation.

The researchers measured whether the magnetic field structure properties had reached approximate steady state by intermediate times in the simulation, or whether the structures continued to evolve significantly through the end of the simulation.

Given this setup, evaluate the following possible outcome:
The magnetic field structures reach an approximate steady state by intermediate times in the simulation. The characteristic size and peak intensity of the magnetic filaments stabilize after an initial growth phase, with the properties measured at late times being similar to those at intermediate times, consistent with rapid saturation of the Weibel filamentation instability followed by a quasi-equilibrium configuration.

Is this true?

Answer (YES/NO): NO